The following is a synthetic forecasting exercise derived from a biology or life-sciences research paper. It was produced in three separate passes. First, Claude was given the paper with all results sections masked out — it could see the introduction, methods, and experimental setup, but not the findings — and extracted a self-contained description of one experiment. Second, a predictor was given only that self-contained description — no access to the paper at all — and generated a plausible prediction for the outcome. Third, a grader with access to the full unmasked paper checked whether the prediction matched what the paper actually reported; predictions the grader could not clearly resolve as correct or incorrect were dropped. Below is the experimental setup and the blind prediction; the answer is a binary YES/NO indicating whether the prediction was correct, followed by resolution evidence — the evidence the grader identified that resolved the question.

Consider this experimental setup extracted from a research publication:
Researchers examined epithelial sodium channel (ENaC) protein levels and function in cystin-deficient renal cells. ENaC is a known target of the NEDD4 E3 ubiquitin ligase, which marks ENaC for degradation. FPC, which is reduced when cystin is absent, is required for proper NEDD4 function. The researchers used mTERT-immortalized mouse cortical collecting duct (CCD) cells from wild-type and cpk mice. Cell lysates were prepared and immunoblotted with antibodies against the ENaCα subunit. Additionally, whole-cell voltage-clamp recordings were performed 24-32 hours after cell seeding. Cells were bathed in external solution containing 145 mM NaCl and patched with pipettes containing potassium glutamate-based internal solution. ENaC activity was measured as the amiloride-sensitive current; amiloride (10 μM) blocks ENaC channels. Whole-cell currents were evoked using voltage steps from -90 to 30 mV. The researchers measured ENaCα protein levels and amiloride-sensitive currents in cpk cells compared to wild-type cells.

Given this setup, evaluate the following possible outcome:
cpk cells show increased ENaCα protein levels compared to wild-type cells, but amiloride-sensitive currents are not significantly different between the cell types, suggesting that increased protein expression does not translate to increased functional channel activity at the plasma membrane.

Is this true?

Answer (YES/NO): NO